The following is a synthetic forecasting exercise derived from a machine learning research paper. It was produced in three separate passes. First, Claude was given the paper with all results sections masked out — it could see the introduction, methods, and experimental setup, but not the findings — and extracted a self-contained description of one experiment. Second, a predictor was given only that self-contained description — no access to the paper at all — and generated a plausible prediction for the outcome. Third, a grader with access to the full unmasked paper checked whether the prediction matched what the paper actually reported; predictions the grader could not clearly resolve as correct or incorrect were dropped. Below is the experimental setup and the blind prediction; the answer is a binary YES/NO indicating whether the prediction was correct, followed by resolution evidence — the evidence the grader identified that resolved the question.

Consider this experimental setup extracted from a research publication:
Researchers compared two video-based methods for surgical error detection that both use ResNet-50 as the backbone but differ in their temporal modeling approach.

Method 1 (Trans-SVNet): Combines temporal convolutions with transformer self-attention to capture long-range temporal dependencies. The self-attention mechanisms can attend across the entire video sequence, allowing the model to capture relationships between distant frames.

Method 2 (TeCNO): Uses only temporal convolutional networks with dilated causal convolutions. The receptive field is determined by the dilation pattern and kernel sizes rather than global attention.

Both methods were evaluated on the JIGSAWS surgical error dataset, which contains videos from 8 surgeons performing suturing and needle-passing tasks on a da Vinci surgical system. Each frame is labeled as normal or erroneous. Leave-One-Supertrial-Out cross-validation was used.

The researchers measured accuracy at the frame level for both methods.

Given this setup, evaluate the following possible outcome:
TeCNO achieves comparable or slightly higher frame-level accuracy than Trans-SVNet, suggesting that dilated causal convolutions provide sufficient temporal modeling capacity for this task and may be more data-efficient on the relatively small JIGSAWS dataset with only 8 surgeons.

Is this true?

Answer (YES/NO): NO